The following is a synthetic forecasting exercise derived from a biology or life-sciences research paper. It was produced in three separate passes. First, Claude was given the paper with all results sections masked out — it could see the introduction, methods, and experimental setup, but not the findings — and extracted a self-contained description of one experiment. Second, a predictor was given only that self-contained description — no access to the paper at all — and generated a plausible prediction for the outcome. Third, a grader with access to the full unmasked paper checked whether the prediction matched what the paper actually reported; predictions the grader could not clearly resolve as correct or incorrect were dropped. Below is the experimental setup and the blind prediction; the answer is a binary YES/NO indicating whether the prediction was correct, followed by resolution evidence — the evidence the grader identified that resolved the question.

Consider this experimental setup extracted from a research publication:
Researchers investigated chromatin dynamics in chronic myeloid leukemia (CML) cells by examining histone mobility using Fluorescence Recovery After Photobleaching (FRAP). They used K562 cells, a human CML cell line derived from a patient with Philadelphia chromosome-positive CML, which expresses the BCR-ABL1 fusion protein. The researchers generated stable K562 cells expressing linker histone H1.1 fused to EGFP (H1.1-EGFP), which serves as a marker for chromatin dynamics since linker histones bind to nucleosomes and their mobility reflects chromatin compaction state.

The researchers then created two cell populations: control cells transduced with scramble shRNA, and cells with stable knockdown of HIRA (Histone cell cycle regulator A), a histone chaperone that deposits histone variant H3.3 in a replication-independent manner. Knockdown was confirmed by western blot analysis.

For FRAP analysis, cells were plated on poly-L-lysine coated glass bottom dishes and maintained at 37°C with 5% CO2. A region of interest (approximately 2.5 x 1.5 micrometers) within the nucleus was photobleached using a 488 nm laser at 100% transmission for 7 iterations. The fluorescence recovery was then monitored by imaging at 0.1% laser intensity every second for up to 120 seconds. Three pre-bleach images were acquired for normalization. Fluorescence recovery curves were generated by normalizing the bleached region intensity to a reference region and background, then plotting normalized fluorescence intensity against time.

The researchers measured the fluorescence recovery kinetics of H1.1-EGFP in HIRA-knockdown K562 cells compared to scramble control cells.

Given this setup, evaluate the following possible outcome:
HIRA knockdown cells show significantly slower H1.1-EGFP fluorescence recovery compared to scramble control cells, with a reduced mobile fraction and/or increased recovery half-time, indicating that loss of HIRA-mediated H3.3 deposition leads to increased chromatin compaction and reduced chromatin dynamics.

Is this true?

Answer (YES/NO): YES